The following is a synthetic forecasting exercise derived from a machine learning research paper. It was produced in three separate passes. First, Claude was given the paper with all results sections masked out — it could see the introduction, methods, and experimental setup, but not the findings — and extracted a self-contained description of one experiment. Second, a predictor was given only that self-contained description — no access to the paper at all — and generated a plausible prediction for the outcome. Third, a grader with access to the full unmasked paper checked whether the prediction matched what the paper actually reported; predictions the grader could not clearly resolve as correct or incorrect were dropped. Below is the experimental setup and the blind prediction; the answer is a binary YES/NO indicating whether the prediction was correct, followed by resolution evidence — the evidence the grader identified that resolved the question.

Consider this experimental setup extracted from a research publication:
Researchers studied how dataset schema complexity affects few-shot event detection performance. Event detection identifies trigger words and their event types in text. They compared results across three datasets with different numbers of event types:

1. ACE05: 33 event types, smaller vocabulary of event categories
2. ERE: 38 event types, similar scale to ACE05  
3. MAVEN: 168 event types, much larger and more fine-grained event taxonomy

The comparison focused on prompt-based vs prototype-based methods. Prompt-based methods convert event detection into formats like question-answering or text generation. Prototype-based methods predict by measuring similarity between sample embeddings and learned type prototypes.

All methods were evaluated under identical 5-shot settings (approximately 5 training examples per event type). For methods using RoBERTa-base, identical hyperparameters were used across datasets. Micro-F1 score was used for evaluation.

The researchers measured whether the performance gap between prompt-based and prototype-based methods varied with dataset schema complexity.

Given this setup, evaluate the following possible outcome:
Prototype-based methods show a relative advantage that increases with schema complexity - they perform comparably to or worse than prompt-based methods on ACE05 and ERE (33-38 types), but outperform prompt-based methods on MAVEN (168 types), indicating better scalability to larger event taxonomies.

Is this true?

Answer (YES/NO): NO